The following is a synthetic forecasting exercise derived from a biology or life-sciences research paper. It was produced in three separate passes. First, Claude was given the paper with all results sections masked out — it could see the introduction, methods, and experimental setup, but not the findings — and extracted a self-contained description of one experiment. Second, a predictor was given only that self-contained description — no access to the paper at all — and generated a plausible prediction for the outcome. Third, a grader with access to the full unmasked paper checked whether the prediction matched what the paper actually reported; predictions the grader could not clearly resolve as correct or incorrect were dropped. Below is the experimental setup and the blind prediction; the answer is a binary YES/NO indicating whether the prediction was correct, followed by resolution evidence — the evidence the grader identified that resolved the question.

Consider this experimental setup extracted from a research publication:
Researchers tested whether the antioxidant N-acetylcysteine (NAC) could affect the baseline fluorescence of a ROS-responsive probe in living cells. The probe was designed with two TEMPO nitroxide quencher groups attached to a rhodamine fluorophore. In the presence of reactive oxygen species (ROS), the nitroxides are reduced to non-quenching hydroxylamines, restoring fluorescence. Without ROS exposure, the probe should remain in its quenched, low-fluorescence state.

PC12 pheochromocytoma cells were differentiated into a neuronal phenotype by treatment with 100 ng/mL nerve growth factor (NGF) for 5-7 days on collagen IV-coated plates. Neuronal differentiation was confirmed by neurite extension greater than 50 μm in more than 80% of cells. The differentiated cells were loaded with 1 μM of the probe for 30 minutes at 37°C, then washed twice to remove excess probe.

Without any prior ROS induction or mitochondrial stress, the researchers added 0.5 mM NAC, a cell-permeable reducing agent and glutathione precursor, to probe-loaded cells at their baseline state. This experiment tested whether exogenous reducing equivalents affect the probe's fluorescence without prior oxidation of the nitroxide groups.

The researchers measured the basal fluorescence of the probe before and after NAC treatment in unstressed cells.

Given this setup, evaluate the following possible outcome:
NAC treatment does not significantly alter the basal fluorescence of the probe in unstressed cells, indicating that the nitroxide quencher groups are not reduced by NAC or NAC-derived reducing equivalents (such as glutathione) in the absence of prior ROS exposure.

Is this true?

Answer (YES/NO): YES